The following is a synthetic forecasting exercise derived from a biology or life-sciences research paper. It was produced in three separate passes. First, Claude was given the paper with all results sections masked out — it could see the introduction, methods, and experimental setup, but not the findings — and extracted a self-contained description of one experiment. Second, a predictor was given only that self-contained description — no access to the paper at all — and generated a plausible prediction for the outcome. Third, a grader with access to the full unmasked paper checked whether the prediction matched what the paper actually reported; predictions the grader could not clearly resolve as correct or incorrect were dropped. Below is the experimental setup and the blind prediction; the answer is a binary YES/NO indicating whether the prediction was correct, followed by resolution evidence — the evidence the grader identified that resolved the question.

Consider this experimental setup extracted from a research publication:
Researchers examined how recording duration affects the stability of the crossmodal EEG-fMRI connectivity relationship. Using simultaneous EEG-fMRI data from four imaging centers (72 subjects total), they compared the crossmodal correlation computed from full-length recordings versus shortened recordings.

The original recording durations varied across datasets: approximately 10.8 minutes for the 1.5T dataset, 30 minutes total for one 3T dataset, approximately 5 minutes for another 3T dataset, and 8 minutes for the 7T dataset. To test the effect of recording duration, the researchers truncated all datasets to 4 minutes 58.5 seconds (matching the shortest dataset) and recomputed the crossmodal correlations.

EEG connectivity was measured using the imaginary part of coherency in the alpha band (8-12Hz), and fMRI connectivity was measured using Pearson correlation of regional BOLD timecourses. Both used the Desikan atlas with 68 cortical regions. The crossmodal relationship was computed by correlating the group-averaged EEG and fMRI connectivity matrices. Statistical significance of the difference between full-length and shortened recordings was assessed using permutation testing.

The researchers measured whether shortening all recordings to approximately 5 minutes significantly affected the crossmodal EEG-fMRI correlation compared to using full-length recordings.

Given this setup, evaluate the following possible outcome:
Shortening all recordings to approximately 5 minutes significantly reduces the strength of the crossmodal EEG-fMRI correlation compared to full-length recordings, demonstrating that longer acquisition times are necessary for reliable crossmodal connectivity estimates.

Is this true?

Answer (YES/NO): NO